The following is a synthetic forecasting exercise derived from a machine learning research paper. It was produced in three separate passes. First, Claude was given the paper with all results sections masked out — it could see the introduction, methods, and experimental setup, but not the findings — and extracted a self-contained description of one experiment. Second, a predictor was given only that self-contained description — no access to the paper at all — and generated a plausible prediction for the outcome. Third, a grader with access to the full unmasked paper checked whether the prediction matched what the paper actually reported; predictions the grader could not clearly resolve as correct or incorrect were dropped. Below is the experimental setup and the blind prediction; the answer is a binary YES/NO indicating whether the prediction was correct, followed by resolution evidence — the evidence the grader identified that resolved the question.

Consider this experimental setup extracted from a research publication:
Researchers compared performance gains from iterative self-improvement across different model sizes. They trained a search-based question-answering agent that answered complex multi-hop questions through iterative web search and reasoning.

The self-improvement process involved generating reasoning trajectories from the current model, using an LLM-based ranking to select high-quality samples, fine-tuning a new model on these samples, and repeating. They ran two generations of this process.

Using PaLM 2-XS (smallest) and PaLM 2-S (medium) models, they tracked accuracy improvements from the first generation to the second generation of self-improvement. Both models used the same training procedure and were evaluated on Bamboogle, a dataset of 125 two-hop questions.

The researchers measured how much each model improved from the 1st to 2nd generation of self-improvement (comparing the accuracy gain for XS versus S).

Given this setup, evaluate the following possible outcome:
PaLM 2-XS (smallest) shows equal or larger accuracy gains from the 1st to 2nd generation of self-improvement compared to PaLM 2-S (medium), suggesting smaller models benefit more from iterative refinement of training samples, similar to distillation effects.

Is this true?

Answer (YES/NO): YES